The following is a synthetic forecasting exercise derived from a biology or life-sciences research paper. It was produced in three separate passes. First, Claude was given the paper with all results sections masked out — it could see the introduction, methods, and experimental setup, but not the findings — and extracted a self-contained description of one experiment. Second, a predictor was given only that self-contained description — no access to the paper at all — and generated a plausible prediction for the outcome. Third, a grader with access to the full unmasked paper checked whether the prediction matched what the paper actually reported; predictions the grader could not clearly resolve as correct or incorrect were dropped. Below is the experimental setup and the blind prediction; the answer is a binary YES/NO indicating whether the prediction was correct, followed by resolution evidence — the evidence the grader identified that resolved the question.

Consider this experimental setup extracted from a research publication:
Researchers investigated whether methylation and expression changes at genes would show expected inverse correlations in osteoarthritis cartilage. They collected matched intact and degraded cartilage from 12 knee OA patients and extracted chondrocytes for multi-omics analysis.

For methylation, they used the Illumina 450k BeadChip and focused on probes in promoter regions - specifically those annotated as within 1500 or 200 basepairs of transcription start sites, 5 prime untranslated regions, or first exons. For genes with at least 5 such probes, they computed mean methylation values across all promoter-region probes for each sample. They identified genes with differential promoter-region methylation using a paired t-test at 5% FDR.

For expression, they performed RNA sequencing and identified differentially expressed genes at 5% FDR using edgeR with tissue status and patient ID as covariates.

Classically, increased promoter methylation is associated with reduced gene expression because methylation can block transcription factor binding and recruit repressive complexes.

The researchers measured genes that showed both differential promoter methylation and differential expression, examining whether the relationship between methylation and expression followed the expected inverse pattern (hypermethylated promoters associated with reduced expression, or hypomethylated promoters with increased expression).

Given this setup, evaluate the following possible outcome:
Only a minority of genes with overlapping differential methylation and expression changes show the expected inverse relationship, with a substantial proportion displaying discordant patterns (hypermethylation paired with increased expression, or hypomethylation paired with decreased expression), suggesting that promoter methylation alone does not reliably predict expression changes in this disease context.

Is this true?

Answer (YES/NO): NO